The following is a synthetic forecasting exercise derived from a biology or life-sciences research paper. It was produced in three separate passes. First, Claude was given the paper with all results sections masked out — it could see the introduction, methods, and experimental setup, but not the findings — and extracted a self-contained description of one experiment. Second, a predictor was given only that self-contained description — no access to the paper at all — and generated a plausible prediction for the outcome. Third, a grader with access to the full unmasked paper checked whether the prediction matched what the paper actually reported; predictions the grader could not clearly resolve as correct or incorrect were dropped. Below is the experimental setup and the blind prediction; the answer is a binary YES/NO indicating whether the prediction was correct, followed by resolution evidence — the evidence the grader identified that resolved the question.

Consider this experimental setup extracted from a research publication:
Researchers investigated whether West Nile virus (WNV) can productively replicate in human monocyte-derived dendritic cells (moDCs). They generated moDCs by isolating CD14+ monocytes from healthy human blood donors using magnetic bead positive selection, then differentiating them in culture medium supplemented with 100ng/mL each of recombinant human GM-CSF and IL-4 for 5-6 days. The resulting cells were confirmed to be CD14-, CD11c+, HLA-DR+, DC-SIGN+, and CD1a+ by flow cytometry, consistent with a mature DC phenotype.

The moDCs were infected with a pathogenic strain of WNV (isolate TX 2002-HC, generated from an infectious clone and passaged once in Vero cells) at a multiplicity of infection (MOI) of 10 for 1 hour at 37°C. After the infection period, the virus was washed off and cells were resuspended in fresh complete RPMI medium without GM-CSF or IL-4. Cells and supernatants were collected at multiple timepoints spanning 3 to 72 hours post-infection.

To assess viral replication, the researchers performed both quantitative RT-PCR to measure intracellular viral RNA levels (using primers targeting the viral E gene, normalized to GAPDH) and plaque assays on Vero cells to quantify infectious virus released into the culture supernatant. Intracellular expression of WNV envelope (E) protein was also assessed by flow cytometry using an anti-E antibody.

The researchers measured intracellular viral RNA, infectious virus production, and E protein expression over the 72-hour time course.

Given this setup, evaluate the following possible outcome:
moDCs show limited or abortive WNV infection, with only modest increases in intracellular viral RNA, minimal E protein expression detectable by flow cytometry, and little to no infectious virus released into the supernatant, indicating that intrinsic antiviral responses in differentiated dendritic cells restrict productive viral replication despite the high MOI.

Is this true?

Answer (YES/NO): NO